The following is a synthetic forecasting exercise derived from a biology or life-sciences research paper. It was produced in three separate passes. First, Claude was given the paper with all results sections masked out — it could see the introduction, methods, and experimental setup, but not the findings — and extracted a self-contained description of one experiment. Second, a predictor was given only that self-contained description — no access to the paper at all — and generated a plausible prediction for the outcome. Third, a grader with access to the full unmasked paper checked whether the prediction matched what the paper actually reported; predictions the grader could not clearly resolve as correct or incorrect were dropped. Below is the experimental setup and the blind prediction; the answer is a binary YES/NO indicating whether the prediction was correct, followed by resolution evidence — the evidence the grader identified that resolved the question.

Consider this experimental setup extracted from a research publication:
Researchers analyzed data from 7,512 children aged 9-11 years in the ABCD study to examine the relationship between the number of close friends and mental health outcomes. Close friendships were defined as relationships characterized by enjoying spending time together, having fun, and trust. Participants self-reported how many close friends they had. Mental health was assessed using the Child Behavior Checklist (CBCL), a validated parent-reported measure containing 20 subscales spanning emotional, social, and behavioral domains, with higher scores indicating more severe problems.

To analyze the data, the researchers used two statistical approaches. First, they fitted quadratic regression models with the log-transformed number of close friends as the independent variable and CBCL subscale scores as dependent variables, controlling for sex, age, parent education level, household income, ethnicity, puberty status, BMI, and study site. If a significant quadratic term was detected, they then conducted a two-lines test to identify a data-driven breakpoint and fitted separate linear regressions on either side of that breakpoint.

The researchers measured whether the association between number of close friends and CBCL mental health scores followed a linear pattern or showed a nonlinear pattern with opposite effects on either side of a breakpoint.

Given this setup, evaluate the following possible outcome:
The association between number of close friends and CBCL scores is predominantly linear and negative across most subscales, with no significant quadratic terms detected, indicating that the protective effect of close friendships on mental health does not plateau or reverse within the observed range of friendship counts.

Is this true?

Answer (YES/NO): NO